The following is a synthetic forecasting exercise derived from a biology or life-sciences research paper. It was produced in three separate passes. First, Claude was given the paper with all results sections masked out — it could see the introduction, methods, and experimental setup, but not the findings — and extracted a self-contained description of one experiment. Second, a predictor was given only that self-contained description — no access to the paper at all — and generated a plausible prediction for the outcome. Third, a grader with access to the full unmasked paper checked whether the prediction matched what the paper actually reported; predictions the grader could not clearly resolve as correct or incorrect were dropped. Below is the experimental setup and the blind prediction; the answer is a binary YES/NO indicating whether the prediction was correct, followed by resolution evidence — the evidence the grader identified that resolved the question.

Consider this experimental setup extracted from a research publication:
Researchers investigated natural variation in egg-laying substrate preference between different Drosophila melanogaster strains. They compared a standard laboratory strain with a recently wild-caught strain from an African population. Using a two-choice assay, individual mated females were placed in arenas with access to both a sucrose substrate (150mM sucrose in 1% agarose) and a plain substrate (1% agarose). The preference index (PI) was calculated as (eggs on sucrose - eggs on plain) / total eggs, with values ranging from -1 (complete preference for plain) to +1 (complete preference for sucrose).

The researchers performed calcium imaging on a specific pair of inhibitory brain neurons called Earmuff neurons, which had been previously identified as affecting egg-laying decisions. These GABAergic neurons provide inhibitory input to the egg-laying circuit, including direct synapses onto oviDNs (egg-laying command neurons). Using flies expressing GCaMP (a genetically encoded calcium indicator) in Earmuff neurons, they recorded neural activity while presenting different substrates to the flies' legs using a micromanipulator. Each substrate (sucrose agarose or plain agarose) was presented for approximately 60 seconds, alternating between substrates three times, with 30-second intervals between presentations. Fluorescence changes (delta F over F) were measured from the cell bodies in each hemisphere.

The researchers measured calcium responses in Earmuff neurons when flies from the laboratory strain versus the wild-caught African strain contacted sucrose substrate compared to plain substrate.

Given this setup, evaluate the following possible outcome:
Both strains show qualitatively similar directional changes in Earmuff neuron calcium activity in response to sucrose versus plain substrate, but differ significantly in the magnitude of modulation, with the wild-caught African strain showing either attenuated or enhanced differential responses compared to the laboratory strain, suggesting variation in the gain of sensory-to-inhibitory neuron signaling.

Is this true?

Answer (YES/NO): YES